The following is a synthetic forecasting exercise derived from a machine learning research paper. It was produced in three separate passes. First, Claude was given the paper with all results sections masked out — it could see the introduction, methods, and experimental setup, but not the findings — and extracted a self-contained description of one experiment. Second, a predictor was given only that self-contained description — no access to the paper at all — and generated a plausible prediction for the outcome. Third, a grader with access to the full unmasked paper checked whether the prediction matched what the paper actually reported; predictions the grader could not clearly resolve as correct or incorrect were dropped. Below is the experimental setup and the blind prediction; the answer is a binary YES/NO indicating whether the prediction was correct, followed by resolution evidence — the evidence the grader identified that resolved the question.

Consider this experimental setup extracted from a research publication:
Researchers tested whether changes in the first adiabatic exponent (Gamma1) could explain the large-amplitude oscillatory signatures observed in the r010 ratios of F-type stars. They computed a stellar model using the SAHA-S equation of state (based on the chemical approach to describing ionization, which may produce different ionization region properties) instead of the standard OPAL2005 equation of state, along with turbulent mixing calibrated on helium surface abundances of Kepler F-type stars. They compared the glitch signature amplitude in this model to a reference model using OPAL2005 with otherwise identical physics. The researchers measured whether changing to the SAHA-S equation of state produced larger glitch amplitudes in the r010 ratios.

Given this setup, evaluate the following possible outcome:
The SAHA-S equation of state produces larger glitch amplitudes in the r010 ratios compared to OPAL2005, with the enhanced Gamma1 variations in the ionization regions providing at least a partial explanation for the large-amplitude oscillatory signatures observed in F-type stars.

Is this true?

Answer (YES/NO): NO